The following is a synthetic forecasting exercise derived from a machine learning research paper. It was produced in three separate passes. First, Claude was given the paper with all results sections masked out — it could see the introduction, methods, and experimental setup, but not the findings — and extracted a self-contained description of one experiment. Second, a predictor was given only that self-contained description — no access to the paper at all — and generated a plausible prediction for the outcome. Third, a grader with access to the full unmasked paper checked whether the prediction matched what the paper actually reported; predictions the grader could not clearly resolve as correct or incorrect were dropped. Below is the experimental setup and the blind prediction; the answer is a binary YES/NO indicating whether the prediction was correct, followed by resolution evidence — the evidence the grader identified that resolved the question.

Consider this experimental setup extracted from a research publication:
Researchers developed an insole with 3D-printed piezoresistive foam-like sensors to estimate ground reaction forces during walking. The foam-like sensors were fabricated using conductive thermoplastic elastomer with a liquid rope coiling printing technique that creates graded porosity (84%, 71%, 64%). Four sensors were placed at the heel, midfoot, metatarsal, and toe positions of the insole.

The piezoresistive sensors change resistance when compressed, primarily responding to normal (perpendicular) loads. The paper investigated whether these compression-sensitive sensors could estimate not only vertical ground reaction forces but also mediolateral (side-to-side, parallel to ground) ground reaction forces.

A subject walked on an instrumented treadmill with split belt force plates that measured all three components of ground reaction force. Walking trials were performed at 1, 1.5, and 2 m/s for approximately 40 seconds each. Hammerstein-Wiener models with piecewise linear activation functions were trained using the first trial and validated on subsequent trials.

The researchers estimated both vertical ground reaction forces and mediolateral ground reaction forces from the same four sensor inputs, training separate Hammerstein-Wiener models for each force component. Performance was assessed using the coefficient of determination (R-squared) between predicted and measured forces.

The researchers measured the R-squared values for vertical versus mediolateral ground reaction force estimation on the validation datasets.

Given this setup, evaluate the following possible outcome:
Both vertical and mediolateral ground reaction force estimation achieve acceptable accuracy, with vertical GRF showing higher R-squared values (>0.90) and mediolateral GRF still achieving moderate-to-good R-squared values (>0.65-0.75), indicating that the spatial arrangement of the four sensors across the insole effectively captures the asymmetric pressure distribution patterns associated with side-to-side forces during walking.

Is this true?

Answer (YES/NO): NO